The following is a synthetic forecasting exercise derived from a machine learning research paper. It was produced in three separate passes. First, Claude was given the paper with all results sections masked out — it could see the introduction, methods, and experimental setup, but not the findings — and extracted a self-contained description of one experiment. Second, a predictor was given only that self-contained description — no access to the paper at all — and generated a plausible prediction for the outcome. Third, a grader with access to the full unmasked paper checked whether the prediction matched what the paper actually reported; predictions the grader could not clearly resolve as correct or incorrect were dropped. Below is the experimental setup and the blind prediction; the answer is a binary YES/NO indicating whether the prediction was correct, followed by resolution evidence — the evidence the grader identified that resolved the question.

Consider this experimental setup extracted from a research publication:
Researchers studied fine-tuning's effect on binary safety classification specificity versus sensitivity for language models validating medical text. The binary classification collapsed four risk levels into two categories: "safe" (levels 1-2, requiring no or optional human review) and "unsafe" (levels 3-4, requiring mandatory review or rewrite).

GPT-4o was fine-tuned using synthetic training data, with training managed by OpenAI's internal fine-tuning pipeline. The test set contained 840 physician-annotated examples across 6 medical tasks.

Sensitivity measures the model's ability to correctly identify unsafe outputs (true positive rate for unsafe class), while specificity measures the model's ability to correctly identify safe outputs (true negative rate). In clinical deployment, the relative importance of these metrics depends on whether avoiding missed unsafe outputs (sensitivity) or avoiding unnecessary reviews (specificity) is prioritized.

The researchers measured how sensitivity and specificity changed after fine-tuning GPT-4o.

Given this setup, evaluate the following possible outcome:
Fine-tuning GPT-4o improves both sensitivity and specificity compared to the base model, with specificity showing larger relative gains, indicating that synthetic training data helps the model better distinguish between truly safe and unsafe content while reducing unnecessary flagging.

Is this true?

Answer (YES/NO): NO